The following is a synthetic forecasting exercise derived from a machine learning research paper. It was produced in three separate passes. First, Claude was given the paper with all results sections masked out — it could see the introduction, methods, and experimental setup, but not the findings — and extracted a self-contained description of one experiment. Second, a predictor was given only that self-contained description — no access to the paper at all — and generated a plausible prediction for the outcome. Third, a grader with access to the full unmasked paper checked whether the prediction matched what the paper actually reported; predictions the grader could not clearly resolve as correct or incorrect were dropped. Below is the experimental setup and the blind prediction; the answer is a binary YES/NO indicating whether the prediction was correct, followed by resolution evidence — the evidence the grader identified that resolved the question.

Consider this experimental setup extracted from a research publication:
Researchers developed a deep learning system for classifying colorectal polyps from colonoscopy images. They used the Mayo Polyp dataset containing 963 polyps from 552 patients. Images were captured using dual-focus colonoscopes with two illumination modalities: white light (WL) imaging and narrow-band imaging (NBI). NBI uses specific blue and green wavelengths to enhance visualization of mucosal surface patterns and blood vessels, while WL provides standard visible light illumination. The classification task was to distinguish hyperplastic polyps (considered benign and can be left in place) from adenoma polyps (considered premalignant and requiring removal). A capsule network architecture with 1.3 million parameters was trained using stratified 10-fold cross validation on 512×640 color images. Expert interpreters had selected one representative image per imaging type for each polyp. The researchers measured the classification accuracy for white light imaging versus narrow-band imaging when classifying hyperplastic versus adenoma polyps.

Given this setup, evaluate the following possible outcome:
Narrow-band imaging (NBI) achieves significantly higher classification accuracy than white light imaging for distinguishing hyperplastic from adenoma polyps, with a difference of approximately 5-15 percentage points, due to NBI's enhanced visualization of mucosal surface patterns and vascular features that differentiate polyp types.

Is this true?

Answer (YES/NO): NO